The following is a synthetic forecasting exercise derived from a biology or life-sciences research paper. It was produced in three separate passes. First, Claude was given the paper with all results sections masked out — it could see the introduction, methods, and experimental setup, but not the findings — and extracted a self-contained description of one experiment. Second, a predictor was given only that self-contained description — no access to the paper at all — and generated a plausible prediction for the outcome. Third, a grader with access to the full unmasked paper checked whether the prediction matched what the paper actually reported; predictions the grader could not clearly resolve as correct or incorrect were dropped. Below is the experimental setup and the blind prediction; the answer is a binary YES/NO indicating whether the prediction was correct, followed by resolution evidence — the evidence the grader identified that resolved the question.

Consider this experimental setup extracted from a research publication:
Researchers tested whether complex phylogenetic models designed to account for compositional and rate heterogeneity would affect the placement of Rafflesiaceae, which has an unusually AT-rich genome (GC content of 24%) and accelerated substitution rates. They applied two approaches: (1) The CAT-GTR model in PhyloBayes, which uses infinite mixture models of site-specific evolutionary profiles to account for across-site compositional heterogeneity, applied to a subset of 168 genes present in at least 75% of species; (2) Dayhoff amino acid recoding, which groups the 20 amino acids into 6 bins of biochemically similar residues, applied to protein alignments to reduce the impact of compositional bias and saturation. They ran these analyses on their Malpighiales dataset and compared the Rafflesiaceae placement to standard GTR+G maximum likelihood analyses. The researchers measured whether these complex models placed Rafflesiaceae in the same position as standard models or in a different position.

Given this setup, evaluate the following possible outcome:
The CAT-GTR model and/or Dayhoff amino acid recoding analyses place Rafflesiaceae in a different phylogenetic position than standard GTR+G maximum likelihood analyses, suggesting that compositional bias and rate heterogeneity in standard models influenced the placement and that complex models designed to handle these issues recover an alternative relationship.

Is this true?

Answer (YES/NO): YES